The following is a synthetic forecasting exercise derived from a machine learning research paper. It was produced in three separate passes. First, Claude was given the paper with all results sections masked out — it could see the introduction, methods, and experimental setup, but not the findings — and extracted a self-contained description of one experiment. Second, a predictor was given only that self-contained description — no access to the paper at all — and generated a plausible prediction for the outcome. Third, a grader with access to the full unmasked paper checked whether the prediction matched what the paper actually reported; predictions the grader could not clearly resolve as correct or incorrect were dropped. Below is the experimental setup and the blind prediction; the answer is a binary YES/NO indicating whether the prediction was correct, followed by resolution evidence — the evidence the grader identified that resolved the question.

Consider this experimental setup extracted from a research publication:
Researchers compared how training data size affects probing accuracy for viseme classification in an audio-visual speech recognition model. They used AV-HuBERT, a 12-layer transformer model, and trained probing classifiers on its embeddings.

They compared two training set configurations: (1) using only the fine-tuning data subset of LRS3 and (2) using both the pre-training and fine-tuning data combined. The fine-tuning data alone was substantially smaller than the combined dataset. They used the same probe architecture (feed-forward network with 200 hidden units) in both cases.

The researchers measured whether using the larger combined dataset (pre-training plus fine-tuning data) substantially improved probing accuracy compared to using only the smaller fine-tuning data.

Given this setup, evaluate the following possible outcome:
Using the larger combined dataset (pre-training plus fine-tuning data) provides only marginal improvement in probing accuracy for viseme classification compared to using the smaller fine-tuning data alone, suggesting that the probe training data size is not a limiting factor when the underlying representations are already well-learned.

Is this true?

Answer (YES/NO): YES